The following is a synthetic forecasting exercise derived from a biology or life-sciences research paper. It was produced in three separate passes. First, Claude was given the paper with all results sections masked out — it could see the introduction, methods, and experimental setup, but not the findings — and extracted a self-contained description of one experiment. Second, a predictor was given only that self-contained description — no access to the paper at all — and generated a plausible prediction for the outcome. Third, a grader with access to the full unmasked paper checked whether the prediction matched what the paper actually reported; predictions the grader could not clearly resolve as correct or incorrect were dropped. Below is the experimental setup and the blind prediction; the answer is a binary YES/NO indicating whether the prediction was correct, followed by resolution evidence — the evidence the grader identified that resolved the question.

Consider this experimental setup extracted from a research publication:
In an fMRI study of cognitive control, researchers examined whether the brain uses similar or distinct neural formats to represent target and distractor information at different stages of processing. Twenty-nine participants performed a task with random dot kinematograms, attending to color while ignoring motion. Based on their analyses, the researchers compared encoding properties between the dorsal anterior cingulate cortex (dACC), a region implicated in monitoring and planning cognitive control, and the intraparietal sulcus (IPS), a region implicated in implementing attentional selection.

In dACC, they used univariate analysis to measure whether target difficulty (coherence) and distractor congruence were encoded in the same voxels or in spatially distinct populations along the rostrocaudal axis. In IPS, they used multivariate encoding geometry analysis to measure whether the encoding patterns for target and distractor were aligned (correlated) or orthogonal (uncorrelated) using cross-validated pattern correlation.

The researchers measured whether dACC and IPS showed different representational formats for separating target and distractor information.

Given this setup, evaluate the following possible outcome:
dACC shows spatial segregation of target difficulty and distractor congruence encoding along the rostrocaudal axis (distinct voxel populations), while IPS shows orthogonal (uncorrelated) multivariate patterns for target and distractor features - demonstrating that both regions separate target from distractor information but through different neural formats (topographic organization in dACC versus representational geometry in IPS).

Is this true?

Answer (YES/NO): YES